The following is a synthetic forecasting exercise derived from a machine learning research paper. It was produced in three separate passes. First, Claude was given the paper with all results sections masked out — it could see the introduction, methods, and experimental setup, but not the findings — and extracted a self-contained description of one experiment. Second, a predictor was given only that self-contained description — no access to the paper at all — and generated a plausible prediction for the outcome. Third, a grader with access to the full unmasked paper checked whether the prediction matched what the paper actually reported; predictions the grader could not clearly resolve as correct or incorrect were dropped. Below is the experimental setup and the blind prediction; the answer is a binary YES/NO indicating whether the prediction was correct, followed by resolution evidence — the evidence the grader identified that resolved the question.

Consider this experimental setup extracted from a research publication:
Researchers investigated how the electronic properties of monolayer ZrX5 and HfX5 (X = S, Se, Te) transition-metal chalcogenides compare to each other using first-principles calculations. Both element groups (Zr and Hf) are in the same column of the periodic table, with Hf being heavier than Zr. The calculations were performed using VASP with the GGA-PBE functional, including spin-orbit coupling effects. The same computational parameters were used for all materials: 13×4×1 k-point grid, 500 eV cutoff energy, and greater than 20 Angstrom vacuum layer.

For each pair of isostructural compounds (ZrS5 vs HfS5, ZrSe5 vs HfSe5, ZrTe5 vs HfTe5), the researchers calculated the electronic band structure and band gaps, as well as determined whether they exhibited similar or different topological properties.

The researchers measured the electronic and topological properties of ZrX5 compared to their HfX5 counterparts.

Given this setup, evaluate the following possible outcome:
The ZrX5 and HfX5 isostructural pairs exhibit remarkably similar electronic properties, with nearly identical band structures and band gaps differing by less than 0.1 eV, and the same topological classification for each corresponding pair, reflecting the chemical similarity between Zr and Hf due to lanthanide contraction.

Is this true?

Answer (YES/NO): YES